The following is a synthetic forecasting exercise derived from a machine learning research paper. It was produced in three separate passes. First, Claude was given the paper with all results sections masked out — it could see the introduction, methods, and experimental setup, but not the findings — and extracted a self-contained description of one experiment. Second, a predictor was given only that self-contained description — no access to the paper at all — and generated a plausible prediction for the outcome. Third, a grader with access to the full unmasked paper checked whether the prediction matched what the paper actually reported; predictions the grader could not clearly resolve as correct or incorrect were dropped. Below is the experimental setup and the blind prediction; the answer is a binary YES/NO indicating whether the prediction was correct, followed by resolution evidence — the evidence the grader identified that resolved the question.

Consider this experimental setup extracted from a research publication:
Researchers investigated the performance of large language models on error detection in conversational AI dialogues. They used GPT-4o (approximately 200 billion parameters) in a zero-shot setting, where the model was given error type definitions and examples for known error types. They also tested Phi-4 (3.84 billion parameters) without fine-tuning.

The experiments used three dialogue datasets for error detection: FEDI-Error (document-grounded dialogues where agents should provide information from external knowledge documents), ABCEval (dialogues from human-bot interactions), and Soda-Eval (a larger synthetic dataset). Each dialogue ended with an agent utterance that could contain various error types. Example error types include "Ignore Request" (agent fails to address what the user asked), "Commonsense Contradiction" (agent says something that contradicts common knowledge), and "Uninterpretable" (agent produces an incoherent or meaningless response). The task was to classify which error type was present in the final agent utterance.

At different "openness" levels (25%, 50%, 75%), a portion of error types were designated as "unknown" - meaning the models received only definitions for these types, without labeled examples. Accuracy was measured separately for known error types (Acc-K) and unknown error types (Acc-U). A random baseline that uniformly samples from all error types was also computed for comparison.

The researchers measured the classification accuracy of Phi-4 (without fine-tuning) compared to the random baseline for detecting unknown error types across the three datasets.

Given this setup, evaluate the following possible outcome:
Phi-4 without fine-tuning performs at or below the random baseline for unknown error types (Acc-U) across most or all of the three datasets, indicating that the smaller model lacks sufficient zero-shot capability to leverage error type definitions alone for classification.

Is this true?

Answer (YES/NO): YES